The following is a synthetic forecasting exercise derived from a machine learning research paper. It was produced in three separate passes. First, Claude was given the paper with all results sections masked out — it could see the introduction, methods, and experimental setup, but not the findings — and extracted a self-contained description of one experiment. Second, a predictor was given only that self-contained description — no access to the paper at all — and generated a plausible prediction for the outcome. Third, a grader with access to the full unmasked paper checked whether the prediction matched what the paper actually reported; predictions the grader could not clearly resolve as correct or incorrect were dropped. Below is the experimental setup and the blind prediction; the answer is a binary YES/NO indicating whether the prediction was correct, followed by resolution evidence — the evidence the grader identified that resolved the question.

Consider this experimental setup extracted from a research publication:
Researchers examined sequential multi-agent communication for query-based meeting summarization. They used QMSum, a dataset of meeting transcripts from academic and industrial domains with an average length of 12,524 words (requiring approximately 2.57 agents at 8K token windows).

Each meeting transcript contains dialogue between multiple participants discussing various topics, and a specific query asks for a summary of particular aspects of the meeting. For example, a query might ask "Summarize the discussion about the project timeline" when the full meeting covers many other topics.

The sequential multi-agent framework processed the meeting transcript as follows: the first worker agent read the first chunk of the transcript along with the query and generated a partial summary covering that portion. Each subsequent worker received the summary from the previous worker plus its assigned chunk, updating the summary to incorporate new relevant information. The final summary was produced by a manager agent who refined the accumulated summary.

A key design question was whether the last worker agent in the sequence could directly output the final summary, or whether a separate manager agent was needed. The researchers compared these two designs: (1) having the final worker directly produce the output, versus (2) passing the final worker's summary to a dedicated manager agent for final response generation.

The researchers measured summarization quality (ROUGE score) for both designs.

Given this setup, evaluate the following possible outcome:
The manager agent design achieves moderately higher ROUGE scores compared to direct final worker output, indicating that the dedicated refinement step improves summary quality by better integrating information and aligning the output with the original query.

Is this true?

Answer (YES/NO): NO